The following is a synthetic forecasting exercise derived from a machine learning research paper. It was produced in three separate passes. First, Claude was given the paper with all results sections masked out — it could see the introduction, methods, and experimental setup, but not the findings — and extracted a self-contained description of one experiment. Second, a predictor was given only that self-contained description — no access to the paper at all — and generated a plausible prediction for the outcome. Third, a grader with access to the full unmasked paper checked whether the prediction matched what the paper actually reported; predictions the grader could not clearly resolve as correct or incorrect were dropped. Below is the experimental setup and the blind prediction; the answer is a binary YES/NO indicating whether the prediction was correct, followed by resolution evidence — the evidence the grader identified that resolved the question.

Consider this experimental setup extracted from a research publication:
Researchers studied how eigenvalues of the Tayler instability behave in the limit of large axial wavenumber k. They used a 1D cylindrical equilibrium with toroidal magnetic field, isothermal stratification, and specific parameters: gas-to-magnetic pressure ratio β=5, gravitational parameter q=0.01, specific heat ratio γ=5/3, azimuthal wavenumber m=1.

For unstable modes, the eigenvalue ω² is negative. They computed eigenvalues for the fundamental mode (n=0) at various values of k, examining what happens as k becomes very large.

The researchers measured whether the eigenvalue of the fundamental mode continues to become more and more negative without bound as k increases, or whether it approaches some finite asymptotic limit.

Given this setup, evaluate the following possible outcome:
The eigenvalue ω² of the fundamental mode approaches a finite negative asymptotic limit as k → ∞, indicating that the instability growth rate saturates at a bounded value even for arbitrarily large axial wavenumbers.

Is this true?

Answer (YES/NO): YES